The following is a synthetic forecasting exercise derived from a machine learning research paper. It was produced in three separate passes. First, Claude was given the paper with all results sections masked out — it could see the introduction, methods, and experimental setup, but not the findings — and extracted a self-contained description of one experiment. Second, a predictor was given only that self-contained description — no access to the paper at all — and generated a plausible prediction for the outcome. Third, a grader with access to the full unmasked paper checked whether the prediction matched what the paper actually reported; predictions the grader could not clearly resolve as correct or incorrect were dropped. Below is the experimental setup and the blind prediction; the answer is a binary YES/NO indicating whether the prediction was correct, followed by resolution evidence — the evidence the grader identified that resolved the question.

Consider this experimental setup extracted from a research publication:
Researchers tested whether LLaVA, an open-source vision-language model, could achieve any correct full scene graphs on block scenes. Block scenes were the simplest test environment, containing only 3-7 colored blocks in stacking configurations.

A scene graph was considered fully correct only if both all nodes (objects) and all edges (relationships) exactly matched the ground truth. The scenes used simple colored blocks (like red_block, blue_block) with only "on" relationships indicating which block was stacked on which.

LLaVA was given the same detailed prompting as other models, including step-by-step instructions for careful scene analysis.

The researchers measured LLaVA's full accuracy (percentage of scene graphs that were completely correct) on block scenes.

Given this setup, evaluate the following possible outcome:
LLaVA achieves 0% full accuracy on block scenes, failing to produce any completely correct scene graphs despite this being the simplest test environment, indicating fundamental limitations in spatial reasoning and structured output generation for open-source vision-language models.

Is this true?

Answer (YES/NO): YES